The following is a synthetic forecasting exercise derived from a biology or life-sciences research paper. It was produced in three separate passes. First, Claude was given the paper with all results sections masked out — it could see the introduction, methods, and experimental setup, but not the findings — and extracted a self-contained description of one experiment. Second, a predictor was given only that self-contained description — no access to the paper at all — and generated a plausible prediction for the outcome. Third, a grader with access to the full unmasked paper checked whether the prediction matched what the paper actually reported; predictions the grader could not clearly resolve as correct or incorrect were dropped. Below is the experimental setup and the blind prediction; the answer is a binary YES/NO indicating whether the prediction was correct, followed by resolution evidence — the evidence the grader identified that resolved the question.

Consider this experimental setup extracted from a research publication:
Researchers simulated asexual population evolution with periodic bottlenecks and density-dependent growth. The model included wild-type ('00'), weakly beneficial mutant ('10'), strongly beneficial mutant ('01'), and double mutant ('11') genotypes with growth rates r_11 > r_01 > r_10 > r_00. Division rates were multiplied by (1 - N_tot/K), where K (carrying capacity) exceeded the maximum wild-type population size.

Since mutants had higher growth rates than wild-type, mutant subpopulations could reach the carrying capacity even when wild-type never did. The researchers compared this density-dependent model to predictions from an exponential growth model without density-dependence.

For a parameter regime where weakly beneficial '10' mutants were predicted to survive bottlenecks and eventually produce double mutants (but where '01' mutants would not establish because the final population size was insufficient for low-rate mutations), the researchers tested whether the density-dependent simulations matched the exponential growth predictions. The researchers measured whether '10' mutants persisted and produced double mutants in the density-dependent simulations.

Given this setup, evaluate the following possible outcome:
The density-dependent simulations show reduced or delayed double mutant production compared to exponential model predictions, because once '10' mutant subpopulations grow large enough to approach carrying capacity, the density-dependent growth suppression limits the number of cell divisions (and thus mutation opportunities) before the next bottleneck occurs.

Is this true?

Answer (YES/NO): NO